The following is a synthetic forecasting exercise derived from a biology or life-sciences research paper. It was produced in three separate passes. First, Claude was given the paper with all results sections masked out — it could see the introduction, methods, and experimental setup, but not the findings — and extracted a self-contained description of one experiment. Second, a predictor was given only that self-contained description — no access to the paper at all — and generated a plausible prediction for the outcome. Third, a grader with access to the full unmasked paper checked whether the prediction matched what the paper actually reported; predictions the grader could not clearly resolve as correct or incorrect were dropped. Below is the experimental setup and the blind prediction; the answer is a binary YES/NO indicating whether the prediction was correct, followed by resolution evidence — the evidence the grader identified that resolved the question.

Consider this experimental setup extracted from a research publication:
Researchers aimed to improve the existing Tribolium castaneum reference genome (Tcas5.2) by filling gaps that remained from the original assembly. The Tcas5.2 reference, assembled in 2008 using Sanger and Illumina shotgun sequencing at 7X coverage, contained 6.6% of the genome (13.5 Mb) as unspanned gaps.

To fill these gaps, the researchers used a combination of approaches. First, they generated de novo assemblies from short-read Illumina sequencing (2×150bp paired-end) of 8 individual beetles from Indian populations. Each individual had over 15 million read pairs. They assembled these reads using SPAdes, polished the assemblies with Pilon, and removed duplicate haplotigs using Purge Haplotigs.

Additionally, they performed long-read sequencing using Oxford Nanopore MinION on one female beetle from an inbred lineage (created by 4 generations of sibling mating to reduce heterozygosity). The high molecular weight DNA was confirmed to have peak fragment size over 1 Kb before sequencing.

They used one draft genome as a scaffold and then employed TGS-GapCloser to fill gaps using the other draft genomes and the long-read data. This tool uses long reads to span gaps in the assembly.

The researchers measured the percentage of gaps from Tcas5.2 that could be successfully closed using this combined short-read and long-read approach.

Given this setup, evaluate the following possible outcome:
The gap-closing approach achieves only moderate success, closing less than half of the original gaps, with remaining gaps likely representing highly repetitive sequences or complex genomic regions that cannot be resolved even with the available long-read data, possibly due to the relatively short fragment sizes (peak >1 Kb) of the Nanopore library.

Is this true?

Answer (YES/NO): NO